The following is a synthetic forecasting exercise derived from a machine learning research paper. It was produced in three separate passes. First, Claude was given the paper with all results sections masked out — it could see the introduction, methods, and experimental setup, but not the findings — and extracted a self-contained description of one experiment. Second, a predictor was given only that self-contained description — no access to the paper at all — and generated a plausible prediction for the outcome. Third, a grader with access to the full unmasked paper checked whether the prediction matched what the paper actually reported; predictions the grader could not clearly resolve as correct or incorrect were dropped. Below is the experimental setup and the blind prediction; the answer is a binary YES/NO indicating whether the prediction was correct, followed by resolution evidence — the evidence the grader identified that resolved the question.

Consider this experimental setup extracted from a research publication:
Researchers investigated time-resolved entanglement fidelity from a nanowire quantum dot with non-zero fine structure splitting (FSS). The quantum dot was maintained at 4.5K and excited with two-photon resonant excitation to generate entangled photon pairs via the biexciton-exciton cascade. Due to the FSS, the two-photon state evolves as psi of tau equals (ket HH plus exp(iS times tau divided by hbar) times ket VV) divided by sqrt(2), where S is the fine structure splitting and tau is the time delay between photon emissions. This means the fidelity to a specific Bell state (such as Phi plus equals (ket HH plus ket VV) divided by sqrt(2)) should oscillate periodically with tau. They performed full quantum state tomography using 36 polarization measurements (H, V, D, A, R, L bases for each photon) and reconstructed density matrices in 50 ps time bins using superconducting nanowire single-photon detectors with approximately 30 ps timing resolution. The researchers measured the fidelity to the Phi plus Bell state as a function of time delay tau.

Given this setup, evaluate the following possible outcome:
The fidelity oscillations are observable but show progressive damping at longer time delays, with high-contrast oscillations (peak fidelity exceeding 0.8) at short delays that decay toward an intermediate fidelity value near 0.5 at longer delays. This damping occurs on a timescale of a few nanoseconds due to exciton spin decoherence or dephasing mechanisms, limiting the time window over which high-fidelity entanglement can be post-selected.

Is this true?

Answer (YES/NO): NO